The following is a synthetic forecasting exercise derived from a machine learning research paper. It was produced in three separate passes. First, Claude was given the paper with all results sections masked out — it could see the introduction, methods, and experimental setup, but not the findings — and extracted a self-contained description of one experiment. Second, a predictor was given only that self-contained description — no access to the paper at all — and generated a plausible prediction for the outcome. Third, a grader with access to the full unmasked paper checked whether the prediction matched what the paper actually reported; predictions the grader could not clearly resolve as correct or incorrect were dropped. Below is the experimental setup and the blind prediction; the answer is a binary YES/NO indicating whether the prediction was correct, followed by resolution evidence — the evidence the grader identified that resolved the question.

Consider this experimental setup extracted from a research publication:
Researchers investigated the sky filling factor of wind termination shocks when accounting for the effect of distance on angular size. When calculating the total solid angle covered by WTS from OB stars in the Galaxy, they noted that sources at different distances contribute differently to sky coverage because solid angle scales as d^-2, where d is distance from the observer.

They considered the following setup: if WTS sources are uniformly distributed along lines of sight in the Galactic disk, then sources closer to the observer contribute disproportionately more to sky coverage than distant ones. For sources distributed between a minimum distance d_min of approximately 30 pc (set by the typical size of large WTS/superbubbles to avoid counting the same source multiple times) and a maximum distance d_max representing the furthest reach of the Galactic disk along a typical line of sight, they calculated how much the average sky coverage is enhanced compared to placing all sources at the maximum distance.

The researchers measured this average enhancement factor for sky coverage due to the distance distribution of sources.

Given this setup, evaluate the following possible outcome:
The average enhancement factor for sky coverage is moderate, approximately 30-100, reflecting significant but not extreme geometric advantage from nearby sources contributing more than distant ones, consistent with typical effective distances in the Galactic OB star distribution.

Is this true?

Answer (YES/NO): YES